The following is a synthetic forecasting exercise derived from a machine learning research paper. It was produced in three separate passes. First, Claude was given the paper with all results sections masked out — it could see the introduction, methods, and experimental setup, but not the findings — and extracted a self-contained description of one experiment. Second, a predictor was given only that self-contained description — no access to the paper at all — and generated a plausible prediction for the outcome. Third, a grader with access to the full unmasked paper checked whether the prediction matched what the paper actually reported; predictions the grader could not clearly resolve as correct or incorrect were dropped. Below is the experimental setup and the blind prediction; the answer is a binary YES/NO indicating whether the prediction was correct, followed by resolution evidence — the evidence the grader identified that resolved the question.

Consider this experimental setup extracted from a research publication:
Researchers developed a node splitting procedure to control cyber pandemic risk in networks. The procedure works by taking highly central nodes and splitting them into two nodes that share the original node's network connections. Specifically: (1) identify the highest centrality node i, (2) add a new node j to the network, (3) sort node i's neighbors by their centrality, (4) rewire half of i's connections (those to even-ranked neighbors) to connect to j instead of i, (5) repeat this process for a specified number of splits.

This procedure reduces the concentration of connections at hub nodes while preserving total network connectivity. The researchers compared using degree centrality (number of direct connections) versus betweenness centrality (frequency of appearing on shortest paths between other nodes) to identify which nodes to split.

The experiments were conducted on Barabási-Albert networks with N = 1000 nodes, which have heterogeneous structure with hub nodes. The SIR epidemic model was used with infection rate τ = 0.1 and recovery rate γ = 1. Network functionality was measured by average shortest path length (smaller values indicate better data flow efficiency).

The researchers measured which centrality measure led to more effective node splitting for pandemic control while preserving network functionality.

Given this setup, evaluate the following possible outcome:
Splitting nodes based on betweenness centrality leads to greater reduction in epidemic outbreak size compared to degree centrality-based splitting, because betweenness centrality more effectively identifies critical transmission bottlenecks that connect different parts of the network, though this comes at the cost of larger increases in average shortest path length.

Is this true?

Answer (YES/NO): NO